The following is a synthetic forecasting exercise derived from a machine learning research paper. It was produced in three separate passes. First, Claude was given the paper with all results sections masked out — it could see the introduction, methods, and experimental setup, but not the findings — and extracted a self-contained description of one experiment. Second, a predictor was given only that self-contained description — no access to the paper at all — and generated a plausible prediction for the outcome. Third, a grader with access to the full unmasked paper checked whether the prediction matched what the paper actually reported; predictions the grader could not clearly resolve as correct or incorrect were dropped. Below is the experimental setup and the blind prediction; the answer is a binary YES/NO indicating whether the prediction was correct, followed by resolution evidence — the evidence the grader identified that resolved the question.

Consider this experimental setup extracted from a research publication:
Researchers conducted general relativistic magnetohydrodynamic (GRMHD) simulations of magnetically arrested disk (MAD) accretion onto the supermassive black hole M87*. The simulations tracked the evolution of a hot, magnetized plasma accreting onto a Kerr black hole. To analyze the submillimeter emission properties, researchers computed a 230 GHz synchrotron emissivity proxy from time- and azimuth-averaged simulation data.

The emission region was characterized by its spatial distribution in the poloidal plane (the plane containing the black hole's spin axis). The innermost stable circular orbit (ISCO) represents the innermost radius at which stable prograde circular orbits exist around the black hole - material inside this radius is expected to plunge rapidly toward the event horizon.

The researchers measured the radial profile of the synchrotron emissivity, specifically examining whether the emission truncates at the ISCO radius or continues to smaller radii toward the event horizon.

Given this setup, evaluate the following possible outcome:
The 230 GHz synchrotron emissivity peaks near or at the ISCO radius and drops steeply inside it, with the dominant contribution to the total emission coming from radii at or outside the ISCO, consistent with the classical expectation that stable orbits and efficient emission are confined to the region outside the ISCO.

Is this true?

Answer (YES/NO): NO